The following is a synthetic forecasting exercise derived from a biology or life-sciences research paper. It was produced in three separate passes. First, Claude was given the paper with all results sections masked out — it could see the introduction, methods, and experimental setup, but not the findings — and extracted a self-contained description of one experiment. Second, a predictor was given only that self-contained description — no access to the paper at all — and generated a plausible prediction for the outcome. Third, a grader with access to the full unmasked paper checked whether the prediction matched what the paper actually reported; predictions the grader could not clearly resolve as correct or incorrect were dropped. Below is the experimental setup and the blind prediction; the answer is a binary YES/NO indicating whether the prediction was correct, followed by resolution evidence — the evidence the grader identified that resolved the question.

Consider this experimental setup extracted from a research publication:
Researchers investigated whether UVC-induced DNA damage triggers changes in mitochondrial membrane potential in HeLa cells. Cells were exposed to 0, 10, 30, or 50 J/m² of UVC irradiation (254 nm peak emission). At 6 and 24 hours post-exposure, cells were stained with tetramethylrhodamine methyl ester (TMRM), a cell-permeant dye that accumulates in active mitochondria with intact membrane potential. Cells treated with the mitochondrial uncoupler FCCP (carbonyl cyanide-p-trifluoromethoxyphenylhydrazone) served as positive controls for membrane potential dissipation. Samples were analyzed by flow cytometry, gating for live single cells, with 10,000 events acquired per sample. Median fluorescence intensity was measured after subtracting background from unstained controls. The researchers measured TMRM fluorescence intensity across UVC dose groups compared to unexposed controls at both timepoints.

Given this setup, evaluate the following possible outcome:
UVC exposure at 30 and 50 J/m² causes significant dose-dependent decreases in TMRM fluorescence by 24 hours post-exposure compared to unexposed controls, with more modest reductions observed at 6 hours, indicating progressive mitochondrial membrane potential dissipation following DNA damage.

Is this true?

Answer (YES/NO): NO